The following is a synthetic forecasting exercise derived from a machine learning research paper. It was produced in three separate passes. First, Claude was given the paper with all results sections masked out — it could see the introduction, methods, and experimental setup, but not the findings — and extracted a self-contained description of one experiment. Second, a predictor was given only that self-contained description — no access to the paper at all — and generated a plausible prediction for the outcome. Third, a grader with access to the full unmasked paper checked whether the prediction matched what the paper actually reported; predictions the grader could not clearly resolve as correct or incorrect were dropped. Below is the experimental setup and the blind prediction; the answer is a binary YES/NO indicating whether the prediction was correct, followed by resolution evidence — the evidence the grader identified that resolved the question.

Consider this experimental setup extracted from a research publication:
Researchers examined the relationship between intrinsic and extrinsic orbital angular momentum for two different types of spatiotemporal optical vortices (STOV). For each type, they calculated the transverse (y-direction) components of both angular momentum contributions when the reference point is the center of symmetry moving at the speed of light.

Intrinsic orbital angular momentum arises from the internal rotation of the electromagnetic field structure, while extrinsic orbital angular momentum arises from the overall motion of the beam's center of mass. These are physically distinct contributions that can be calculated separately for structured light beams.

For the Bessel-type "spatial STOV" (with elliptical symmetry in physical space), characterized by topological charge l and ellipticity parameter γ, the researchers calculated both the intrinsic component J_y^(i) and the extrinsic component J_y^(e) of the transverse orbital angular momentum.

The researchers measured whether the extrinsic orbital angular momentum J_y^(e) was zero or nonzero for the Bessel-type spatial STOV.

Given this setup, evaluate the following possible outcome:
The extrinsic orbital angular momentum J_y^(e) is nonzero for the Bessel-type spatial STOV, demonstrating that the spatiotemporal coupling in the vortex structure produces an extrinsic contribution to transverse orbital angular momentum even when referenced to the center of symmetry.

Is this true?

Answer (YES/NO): NO